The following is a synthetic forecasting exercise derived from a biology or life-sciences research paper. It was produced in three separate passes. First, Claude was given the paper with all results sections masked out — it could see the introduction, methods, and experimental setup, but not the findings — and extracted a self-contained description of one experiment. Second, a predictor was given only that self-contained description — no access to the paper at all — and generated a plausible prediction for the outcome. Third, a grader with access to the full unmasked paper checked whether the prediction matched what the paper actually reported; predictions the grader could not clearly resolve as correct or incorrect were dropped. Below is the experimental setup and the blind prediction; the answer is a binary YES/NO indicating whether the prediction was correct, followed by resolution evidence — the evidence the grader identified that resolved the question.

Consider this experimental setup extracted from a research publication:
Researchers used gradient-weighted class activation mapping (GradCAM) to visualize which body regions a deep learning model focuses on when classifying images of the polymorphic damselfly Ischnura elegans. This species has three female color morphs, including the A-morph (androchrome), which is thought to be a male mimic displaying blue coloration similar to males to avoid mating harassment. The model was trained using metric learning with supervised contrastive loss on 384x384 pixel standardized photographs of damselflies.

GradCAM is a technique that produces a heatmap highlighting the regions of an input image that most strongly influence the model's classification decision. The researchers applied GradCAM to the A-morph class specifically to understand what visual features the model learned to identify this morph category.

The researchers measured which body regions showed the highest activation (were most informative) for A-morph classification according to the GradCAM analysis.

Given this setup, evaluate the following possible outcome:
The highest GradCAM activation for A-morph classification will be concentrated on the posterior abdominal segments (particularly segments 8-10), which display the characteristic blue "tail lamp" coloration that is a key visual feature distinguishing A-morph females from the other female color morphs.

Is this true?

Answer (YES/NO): NO